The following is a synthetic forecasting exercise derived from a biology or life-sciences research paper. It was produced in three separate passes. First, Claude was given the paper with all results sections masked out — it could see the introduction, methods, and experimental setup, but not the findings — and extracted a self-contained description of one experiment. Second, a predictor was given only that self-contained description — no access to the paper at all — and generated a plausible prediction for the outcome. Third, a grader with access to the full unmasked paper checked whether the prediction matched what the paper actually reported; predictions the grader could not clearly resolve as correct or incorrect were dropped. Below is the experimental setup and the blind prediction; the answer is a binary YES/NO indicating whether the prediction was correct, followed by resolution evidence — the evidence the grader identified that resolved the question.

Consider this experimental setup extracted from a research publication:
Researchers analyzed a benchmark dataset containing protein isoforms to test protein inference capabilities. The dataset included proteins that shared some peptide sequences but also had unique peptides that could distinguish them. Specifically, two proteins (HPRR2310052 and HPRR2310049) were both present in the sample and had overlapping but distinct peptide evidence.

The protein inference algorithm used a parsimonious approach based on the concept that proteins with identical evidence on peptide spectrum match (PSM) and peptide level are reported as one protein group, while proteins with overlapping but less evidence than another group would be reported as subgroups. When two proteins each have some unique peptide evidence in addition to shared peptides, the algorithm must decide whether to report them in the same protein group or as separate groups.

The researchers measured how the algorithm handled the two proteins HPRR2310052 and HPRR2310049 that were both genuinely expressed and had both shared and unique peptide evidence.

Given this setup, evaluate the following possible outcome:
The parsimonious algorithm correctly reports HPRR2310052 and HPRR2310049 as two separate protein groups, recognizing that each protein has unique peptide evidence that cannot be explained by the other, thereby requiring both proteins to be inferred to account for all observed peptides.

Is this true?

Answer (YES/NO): YES